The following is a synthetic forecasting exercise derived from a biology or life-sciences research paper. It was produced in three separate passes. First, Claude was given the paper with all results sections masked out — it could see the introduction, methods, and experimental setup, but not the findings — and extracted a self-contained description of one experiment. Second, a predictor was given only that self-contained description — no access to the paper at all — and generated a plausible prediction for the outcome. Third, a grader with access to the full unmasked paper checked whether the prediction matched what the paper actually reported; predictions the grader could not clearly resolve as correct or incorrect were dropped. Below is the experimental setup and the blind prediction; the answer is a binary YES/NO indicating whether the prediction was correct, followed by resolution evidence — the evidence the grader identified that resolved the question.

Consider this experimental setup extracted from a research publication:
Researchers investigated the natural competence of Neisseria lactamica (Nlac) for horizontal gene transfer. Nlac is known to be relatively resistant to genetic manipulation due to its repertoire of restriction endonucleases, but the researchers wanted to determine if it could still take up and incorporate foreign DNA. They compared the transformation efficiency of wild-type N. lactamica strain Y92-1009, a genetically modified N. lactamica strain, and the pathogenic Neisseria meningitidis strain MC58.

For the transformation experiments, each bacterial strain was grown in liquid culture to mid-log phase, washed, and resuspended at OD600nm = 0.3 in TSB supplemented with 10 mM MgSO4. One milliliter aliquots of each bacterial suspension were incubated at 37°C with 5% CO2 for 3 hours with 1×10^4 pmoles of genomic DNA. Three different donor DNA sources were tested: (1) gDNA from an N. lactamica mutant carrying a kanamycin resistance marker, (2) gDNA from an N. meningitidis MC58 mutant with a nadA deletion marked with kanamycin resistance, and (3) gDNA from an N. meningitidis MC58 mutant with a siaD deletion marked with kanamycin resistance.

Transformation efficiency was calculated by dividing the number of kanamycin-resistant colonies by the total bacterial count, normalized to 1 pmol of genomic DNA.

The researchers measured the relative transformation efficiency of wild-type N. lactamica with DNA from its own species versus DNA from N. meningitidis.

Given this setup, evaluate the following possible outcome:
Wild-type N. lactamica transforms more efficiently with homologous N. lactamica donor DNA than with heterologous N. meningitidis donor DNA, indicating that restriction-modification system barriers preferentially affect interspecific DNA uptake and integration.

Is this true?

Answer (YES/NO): YES